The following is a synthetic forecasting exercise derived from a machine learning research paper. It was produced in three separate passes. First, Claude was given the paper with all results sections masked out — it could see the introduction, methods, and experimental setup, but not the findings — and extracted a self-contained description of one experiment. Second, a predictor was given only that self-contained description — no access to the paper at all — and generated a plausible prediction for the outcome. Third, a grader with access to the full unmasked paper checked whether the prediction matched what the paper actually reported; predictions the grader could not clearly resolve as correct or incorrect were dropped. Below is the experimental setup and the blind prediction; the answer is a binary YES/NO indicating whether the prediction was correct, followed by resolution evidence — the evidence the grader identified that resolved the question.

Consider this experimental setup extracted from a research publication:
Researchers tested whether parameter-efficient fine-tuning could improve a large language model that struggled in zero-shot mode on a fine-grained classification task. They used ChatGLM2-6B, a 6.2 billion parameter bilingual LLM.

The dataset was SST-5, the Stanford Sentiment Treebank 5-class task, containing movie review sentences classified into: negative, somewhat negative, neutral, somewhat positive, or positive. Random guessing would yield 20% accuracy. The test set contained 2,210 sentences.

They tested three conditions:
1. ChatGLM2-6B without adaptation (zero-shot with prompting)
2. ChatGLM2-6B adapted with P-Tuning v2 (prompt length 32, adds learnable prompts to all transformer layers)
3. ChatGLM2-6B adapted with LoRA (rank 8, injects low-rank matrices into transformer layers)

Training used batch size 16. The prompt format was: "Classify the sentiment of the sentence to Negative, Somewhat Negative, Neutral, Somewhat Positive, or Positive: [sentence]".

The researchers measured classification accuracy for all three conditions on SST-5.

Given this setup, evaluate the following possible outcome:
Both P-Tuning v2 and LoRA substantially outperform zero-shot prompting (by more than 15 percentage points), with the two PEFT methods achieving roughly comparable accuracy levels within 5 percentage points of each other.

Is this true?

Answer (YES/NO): YES